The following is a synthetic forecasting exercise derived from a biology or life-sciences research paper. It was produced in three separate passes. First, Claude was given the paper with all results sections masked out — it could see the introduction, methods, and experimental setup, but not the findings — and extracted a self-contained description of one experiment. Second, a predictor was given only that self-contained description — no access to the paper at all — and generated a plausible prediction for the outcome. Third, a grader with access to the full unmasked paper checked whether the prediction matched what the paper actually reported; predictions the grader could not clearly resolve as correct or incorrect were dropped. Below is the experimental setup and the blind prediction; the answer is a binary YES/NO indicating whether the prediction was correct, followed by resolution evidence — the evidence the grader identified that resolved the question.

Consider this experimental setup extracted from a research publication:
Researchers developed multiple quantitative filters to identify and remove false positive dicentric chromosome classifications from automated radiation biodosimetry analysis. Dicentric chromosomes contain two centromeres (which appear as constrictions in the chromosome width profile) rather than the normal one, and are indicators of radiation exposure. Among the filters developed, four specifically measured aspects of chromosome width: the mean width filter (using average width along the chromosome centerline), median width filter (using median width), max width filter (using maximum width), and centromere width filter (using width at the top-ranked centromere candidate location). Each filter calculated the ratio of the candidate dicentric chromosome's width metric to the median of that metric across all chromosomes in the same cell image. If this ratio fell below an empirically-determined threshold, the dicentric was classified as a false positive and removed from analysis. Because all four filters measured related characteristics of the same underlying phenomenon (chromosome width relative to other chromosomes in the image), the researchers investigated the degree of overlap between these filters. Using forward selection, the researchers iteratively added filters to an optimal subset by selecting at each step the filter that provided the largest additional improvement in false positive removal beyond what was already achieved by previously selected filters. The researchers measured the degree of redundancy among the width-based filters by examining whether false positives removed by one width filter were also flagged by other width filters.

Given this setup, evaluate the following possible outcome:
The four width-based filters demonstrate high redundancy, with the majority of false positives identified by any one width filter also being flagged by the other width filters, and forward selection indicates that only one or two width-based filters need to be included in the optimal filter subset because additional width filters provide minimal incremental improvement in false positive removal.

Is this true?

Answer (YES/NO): YES